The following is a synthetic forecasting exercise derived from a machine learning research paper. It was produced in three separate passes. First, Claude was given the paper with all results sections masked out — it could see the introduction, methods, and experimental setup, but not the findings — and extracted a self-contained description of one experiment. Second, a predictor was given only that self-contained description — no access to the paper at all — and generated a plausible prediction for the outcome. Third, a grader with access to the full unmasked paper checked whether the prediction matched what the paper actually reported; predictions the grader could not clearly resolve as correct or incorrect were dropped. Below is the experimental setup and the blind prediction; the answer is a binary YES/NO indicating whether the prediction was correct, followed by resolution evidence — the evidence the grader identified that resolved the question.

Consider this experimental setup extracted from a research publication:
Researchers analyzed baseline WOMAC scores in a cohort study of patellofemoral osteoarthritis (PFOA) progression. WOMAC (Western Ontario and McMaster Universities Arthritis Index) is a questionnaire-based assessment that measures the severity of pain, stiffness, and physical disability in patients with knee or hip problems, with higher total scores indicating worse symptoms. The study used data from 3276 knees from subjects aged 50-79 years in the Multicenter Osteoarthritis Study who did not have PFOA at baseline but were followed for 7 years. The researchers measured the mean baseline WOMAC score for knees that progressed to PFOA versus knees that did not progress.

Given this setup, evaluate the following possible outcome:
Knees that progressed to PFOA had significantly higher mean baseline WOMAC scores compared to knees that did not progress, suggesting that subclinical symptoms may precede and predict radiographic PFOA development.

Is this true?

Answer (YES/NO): YES